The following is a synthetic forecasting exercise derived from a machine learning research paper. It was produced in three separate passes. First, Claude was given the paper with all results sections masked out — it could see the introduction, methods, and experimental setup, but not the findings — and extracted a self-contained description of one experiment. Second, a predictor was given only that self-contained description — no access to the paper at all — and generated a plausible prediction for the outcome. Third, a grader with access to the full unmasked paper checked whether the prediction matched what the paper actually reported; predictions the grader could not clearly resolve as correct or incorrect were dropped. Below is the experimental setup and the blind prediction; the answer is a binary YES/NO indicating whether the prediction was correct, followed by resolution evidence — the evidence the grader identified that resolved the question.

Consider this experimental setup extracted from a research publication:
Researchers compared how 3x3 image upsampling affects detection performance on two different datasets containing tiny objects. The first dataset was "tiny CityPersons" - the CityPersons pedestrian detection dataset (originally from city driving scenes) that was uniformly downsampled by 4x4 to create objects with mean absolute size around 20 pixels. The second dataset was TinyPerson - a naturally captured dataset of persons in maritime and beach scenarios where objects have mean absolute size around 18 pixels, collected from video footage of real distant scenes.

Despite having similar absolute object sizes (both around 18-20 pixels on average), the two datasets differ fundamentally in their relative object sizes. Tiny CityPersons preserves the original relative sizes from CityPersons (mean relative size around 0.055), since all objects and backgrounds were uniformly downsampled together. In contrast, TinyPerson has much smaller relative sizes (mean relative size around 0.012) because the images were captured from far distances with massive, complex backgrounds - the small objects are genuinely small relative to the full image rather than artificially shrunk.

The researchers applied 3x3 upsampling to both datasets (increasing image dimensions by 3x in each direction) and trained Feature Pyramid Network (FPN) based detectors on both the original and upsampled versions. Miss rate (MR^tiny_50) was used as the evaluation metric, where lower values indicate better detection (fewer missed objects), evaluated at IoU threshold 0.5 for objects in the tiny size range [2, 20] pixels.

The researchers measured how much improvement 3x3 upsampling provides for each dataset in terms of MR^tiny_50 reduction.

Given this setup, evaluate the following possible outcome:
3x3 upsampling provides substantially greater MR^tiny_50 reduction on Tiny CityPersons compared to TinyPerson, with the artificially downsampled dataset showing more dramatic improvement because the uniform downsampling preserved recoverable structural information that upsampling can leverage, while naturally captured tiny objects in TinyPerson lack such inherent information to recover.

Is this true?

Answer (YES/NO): YES